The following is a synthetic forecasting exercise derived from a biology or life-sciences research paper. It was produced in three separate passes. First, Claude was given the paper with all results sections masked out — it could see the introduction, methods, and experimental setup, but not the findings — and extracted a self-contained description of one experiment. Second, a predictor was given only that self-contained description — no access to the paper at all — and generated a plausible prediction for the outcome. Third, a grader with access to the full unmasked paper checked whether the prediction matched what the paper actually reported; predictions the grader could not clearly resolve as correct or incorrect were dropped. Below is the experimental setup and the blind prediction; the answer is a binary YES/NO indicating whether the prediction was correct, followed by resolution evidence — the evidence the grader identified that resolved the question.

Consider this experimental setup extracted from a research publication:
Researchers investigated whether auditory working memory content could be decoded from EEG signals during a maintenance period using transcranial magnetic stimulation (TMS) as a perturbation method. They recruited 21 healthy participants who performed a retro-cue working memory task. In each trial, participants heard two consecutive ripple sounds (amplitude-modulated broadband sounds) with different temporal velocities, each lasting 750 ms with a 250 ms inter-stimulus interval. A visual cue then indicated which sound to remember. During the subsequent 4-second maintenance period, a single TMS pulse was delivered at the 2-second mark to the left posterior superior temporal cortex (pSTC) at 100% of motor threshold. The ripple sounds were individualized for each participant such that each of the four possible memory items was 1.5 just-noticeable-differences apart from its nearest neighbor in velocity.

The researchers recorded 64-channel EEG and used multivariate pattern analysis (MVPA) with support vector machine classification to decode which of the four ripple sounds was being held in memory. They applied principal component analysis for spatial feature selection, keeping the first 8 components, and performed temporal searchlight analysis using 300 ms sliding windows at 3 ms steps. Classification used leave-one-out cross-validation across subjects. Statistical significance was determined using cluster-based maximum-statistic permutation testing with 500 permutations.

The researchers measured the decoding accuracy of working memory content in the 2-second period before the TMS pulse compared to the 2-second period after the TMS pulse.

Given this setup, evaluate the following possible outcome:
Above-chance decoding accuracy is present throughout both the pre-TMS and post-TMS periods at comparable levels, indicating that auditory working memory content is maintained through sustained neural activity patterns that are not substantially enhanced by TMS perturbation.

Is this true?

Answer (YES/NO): NO